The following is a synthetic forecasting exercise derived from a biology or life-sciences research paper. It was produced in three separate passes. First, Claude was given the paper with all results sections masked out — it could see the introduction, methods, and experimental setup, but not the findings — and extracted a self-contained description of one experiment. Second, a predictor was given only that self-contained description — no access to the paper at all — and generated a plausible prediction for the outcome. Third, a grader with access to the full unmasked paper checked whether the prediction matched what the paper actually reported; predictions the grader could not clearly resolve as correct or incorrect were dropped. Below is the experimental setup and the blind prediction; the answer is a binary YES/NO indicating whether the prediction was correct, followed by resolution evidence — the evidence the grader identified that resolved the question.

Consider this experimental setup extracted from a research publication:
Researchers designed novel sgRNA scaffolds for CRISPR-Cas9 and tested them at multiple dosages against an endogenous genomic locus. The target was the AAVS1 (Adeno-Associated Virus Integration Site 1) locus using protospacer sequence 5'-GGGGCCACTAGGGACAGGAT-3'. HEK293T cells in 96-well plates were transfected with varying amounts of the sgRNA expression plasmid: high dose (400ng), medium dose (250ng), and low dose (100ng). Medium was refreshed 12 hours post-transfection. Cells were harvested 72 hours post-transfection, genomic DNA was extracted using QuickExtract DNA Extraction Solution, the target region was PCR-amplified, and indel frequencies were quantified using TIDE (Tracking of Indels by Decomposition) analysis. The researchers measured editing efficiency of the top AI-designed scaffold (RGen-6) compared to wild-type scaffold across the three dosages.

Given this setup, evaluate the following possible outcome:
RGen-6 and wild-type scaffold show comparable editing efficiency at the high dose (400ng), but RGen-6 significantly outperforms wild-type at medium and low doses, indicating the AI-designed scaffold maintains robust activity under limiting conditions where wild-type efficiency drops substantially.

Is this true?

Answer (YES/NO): NO